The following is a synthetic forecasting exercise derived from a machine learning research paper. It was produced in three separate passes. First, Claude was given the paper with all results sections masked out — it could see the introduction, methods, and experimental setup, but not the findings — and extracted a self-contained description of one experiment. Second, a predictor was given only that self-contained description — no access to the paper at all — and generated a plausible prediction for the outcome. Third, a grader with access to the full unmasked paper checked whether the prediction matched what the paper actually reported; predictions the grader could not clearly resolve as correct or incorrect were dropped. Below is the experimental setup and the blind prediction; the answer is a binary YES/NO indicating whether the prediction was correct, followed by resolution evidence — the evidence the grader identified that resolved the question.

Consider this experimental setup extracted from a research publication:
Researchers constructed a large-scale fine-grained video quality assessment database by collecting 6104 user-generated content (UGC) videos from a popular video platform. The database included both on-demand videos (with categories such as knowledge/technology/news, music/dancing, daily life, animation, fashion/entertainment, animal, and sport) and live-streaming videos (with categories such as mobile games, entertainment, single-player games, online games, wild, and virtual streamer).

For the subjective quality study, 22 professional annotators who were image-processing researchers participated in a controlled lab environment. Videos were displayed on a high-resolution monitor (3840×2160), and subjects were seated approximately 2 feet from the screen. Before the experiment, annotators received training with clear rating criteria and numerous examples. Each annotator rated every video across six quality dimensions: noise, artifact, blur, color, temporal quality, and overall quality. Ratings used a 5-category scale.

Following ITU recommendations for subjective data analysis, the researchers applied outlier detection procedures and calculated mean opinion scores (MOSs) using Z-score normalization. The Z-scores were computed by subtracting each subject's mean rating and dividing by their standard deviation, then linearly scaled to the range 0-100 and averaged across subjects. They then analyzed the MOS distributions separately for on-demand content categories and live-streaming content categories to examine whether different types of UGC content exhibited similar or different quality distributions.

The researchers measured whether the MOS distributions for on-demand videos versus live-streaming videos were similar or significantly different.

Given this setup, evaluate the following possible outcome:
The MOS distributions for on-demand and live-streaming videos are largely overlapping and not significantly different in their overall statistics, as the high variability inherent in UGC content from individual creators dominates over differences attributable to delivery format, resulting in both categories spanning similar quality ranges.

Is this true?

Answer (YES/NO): NO